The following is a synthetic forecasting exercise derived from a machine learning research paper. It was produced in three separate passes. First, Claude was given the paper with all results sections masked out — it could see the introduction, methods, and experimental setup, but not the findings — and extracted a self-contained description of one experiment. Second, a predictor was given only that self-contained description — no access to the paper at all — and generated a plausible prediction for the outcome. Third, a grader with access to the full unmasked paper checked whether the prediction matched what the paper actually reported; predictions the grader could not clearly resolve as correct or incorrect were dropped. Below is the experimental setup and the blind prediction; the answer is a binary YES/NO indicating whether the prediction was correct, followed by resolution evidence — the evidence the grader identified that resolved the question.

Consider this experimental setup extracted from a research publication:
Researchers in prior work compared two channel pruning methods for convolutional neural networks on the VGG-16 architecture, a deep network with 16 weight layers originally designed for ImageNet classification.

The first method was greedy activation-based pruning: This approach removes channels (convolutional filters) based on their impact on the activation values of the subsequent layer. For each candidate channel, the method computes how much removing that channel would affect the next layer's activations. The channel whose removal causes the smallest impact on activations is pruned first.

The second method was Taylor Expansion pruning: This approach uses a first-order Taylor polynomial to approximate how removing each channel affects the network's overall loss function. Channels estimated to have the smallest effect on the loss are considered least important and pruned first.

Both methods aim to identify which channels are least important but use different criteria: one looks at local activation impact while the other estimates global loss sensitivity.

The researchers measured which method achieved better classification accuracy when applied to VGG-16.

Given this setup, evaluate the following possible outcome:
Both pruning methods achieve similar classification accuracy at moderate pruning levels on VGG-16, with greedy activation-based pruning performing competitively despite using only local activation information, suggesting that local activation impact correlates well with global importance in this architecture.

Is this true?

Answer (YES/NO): NO